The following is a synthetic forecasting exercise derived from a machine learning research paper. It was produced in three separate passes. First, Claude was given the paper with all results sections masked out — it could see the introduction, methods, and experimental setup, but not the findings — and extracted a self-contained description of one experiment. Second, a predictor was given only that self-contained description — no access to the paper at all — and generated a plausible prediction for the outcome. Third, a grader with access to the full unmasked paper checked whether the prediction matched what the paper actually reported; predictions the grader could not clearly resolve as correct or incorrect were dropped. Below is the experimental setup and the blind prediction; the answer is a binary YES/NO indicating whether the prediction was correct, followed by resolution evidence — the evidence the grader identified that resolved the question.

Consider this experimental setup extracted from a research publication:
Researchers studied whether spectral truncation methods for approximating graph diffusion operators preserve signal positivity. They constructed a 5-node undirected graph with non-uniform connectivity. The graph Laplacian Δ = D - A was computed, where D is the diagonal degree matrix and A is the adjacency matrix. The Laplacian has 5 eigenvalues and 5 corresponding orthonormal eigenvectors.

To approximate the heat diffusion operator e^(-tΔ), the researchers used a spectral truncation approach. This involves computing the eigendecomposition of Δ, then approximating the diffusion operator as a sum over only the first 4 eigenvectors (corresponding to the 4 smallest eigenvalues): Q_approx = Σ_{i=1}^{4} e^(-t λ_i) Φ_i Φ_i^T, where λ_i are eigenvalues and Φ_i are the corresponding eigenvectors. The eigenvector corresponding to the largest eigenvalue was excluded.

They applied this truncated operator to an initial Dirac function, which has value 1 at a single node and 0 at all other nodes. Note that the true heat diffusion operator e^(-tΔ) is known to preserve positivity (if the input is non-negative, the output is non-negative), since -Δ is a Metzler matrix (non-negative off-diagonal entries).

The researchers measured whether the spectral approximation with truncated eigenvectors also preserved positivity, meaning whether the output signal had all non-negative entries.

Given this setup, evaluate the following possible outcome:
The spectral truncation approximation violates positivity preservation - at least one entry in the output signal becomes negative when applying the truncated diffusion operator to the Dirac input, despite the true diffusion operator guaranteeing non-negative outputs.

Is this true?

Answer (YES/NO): YES